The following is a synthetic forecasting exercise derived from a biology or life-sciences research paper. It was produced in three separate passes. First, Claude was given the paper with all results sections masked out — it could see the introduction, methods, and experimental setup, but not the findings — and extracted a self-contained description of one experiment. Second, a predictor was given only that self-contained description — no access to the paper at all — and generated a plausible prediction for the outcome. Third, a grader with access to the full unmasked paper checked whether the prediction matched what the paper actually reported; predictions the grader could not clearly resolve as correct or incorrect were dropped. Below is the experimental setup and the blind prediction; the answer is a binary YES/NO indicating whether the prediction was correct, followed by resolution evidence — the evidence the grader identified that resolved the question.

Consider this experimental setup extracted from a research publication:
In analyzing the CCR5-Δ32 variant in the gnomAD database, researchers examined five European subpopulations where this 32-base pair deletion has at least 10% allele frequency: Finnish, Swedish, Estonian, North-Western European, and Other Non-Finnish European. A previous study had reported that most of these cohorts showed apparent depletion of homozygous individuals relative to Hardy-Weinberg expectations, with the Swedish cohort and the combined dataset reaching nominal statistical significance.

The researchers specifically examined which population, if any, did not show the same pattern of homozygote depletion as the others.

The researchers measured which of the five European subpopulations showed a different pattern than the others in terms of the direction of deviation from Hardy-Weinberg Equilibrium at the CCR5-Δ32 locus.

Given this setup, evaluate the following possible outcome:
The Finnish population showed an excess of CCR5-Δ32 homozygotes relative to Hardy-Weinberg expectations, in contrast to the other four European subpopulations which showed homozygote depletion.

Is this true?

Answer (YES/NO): NO